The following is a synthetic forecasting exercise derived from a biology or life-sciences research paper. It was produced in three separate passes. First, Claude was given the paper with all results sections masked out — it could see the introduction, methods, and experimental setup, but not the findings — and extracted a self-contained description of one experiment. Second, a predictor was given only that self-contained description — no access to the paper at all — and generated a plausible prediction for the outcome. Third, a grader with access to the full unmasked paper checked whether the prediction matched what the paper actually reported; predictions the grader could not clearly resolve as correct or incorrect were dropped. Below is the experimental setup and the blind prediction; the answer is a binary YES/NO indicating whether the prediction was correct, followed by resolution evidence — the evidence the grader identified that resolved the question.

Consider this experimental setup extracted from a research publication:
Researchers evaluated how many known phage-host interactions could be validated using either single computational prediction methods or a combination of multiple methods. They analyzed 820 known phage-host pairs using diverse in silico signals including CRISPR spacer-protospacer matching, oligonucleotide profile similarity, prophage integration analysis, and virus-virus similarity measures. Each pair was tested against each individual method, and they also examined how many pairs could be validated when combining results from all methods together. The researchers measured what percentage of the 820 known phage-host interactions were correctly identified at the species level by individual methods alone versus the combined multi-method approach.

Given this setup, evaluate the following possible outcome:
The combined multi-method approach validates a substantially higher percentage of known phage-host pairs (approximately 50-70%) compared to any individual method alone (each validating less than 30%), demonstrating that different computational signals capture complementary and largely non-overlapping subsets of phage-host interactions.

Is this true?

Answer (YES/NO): NO